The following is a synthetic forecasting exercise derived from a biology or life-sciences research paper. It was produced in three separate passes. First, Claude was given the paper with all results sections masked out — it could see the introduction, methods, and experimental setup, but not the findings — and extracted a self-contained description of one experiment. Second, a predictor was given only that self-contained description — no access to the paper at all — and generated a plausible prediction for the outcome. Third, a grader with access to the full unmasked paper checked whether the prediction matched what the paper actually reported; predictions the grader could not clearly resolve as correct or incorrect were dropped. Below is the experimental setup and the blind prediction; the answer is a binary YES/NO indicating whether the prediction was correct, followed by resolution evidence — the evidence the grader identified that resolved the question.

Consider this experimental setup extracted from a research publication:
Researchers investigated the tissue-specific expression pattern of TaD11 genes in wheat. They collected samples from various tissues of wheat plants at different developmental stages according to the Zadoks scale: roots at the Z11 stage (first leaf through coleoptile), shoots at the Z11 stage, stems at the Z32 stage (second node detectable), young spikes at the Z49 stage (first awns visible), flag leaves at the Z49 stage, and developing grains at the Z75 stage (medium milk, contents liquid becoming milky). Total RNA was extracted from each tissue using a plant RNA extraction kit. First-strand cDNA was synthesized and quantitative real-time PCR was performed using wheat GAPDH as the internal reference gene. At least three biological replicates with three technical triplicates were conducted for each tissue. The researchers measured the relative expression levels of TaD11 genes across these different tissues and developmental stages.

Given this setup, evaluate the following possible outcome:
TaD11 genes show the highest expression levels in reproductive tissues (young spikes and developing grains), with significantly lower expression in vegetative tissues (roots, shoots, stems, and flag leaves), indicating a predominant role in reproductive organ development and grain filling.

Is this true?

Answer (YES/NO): NO